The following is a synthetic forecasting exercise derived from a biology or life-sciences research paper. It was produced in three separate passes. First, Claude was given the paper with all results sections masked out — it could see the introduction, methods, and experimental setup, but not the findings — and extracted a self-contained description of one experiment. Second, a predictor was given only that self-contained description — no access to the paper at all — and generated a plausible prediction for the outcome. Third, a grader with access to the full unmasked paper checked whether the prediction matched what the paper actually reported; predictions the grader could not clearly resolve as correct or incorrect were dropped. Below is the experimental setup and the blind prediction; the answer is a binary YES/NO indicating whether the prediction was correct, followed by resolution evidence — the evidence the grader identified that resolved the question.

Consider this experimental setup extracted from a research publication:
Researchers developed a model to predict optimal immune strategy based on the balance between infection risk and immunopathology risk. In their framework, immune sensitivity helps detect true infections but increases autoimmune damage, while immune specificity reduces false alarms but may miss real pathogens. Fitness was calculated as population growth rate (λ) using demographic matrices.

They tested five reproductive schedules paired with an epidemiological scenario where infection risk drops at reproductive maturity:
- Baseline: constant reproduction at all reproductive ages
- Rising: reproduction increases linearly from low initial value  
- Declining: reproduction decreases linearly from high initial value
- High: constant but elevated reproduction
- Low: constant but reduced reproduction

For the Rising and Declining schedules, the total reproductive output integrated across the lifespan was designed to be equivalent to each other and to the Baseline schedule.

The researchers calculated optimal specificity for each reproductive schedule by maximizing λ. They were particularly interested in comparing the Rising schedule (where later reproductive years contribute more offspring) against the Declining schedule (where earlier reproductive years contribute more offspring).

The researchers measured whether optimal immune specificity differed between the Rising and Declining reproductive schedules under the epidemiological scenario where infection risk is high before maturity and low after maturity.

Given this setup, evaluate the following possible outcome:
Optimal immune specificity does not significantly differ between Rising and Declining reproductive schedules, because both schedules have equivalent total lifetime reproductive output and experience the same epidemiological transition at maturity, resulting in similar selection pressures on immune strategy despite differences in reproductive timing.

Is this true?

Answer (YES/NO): NO